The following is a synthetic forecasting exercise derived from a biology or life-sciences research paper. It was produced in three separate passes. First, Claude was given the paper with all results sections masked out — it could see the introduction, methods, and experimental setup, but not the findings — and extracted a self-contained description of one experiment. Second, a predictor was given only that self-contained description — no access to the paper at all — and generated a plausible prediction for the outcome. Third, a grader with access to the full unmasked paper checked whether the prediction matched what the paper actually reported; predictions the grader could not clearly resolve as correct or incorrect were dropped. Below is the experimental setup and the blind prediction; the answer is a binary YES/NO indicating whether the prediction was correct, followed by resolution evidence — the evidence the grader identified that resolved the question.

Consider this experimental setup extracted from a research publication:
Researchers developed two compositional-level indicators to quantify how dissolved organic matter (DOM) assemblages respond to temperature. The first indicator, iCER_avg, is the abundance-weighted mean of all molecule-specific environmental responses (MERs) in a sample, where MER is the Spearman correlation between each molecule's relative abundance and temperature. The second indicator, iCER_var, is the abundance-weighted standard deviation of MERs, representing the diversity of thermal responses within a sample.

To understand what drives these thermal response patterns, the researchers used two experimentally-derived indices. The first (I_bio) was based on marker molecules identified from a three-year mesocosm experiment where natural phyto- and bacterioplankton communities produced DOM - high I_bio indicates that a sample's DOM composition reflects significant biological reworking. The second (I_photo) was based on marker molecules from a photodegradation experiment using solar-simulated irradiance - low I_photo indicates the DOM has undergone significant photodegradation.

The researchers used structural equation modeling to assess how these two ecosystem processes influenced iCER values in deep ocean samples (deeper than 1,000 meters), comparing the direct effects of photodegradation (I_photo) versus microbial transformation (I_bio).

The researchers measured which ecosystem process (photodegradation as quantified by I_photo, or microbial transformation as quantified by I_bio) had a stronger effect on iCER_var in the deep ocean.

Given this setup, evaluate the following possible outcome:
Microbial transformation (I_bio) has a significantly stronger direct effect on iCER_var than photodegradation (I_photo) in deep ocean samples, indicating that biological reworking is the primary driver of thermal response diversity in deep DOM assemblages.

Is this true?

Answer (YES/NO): NO